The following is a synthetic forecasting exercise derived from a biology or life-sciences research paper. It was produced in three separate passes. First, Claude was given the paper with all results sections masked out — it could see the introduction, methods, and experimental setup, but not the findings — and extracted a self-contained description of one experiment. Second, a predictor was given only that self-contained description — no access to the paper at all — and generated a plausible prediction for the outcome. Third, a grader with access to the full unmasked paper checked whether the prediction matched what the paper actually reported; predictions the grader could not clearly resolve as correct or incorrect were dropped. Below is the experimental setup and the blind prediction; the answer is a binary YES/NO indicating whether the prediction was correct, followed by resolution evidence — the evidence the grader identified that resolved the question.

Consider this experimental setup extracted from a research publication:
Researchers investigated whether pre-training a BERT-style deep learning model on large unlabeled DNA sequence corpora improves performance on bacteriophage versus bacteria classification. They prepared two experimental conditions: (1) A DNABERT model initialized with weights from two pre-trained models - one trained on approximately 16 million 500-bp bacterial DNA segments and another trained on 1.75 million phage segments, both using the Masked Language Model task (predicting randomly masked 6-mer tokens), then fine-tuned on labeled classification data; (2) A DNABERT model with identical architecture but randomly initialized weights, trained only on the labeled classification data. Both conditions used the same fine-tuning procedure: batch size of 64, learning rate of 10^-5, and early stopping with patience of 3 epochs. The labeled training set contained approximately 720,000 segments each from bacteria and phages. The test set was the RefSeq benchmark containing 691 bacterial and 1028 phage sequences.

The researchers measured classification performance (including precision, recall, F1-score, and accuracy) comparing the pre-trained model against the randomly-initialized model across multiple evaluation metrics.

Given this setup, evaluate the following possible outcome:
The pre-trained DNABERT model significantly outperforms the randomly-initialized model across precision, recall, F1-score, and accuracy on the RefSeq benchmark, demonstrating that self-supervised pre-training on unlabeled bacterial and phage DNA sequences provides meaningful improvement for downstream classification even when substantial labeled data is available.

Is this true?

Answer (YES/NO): NO